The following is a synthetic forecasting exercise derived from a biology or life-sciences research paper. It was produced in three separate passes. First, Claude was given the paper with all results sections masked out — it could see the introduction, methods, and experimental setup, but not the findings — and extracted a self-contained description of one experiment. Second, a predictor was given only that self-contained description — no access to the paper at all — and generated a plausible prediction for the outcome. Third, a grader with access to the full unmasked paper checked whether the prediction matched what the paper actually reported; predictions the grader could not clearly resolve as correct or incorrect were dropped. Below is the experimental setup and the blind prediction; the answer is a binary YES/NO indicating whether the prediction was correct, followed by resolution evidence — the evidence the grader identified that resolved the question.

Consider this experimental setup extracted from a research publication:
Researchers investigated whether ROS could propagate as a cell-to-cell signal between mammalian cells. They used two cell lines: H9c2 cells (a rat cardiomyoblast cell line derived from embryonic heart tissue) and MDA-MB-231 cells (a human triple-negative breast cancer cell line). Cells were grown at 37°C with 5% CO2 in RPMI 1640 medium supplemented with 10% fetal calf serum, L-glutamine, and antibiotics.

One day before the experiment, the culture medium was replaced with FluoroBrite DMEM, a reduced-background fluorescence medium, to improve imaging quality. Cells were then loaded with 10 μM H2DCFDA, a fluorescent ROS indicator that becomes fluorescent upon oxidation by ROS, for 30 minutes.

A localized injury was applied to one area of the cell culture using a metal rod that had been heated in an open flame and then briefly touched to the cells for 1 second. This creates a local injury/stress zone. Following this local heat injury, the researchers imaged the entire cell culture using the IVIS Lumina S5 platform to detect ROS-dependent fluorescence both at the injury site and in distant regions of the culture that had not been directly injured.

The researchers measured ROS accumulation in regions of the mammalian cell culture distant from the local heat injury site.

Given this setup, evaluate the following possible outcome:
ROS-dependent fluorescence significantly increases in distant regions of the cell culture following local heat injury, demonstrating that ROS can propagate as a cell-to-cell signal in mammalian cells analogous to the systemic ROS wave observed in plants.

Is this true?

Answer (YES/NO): YES